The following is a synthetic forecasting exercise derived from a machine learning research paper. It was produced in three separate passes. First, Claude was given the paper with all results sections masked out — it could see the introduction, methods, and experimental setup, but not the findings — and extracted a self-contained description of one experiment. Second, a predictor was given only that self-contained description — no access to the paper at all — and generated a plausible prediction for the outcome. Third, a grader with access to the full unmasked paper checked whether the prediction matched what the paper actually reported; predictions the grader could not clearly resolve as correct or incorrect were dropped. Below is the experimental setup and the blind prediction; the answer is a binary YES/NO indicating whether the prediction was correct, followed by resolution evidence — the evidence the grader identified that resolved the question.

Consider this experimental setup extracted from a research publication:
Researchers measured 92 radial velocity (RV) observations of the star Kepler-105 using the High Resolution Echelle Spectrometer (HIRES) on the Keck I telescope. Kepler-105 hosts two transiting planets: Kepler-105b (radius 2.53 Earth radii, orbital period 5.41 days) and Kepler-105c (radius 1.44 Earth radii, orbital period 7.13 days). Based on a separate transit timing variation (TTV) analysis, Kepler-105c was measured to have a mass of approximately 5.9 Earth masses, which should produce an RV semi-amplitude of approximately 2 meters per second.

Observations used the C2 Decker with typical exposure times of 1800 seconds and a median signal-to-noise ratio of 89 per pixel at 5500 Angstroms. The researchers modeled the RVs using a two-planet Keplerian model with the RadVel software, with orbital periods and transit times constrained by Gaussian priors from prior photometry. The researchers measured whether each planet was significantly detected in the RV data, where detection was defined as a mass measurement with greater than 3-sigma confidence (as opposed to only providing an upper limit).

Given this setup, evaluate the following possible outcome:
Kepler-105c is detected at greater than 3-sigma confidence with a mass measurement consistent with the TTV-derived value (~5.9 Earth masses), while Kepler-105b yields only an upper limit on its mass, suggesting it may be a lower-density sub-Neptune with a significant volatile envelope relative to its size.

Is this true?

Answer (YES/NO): NO